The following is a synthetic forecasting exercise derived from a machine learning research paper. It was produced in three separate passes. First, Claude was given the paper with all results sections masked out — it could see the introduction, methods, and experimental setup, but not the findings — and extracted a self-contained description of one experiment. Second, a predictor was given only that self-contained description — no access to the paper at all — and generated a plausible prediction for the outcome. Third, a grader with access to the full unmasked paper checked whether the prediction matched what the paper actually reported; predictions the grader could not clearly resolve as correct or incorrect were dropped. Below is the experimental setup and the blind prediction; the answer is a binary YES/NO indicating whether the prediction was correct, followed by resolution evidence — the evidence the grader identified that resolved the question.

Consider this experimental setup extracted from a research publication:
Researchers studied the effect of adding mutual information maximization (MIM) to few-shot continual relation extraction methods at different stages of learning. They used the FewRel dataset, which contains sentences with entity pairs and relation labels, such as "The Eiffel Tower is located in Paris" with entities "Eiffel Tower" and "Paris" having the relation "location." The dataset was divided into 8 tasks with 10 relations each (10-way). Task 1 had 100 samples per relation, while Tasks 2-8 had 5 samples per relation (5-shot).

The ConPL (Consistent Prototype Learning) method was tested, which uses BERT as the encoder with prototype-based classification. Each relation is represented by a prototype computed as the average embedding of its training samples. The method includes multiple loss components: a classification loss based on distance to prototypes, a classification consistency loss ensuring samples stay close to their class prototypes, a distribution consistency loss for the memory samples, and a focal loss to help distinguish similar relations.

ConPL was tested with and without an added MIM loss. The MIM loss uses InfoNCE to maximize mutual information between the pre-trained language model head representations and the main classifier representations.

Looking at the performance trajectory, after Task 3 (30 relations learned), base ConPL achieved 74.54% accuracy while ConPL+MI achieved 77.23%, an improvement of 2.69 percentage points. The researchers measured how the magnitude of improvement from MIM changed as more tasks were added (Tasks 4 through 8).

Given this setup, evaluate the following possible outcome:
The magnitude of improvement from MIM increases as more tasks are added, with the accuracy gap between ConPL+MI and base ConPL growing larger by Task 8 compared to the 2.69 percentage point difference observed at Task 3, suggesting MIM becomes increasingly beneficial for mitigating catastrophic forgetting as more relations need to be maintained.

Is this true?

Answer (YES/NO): NO